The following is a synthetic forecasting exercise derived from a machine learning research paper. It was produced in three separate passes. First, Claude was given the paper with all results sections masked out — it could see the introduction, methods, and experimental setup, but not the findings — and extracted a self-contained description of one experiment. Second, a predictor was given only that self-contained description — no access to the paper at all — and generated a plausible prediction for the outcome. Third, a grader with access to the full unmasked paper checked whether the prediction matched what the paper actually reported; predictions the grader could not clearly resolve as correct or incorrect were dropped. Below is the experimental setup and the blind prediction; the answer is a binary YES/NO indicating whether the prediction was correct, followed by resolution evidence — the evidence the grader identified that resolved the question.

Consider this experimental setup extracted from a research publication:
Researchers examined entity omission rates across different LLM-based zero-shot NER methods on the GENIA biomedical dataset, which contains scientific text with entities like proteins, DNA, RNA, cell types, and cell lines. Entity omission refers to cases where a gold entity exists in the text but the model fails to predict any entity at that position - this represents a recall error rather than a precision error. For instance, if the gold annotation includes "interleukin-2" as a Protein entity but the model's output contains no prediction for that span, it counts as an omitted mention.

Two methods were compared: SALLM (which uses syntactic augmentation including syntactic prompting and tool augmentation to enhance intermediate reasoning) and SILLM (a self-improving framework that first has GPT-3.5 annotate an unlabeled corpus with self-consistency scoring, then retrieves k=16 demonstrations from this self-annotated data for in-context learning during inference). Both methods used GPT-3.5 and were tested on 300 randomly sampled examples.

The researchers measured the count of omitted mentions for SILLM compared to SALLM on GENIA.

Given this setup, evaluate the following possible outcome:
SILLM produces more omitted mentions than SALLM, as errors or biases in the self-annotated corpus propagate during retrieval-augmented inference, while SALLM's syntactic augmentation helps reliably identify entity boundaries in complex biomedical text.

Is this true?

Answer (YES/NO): YES